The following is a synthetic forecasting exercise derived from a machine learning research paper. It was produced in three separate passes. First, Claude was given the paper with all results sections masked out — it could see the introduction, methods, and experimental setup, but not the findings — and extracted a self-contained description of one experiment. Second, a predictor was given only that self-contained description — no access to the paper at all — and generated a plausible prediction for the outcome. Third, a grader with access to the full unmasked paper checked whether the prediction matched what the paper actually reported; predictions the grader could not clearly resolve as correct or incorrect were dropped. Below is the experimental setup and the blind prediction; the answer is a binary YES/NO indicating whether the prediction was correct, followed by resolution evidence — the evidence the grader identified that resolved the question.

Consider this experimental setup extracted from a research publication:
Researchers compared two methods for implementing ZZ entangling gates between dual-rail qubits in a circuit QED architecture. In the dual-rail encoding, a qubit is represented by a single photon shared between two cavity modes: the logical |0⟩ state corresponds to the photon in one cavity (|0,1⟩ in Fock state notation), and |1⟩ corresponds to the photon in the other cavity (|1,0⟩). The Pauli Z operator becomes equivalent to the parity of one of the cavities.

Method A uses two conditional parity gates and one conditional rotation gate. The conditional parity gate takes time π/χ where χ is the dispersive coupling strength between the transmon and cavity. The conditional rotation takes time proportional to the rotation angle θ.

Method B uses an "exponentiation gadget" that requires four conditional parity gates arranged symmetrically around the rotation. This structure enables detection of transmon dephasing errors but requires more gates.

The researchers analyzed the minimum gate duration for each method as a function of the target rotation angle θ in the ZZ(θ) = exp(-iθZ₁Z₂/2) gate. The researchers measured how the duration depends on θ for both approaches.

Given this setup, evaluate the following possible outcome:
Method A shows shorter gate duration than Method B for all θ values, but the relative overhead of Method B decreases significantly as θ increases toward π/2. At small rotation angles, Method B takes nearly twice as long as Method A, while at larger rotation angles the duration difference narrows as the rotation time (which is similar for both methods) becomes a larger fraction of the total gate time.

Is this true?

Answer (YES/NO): NO